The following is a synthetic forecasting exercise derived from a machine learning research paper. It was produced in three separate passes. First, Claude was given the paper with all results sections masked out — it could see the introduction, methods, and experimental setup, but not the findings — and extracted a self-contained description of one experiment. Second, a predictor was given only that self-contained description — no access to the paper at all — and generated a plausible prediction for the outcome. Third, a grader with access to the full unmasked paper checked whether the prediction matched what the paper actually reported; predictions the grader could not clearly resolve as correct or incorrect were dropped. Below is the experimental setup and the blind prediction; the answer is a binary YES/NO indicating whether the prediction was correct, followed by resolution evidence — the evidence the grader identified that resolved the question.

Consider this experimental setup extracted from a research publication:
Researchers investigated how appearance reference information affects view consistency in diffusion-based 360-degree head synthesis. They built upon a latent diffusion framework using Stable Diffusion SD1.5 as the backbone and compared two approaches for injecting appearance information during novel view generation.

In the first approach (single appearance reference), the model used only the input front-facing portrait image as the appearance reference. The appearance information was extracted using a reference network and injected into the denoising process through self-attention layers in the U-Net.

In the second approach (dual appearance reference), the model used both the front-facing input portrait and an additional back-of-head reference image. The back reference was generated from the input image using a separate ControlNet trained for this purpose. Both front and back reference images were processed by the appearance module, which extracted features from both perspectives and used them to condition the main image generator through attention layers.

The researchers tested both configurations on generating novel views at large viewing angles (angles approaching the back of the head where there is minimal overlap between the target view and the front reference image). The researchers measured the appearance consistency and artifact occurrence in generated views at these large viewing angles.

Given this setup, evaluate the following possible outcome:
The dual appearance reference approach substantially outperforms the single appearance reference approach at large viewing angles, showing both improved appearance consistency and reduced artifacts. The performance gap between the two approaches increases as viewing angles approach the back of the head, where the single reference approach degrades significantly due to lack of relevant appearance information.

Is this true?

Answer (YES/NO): YES